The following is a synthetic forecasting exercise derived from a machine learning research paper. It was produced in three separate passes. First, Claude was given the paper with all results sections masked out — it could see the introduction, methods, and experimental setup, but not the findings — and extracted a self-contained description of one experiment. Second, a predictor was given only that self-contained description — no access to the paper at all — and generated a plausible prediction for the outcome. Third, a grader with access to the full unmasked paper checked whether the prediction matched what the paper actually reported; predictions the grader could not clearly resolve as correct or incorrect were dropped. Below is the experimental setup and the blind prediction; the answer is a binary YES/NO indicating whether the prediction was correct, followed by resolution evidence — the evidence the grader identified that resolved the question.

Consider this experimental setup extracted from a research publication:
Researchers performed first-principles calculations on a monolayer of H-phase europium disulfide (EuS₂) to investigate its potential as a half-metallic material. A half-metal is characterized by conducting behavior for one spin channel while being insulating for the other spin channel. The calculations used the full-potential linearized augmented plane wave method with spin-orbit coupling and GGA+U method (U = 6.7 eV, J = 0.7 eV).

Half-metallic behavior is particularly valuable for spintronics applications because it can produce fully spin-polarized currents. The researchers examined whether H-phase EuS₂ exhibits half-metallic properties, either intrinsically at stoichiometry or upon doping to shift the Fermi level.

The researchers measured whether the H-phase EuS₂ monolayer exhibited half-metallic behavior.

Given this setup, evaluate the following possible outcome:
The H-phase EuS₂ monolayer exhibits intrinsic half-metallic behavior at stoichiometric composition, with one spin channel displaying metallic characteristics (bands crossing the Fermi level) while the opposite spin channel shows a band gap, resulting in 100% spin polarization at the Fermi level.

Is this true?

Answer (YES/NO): NO